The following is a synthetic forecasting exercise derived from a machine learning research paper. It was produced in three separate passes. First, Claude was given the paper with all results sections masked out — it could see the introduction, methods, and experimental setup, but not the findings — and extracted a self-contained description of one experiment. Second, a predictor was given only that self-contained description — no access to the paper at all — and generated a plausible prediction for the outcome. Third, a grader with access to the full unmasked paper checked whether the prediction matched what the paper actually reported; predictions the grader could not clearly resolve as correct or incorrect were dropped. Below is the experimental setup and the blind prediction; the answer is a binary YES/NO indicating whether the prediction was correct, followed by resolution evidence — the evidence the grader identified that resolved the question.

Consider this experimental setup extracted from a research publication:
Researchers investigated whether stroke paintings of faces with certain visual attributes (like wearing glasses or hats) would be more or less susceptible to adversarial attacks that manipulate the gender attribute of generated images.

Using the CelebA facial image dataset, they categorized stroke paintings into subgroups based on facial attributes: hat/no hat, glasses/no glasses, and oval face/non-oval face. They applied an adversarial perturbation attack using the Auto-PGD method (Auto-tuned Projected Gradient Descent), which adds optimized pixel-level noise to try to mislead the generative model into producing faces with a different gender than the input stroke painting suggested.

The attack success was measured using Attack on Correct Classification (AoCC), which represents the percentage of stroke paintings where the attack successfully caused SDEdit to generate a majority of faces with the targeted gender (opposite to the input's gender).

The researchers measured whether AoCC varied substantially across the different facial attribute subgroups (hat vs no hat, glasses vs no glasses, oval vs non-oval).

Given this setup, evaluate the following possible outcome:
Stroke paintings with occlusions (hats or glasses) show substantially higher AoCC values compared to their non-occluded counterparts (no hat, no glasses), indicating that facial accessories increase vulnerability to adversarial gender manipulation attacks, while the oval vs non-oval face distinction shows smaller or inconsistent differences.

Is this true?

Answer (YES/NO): NO